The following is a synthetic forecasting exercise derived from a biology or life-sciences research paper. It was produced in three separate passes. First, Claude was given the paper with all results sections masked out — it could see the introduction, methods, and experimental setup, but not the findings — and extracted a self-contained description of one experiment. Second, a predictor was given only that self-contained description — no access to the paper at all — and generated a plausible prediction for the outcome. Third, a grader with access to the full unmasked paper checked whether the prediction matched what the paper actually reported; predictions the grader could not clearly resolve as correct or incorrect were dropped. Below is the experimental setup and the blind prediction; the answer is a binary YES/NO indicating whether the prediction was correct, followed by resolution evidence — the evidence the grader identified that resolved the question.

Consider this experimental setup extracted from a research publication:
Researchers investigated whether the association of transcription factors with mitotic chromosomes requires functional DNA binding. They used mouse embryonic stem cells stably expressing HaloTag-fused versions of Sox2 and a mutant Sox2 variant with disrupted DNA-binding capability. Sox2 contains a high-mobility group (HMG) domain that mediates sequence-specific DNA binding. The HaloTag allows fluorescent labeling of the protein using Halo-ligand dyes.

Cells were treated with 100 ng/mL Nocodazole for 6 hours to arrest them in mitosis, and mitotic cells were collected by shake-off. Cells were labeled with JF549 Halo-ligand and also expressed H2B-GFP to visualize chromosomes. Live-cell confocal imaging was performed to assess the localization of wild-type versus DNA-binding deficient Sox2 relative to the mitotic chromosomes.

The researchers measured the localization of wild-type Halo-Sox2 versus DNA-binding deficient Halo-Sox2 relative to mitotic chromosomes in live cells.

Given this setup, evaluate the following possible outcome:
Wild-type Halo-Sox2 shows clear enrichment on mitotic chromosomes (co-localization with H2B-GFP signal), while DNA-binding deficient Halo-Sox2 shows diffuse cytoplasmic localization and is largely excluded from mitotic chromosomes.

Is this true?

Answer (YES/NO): YES